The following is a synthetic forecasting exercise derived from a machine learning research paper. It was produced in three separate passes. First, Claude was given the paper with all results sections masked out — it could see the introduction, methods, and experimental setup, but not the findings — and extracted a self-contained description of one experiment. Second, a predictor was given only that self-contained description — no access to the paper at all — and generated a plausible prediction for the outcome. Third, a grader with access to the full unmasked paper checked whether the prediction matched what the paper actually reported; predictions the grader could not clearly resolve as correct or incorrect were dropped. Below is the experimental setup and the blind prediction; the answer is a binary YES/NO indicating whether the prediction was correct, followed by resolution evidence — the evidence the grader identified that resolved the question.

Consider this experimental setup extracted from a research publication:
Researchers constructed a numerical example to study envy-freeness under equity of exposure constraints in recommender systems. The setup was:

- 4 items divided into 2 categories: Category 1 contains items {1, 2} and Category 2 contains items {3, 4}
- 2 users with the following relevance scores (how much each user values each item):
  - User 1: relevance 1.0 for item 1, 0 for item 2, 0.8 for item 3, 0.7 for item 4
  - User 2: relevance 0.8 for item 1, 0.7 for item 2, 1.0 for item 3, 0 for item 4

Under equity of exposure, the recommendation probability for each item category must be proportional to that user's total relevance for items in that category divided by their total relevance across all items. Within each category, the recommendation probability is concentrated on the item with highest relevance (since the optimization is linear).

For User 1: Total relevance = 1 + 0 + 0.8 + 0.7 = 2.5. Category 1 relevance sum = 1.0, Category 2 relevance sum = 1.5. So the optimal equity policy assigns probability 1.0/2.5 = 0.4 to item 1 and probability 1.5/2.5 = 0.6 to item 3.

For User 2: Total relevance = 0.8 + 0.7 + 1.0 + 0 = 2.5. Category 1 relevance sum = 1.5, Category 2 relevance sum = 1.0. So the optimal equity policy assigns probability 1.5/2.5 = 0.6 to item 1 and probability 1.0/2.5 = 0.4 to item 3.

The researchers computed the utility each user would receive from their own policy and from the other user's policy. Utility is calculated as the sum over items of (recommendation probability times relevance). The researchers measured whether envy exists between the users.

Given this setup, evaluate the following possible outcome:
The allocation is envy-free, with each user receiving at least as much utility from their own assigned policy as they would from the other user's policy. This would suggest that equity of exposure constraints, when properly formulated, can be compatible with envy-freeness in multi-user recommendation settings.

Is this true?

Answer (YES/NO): NO